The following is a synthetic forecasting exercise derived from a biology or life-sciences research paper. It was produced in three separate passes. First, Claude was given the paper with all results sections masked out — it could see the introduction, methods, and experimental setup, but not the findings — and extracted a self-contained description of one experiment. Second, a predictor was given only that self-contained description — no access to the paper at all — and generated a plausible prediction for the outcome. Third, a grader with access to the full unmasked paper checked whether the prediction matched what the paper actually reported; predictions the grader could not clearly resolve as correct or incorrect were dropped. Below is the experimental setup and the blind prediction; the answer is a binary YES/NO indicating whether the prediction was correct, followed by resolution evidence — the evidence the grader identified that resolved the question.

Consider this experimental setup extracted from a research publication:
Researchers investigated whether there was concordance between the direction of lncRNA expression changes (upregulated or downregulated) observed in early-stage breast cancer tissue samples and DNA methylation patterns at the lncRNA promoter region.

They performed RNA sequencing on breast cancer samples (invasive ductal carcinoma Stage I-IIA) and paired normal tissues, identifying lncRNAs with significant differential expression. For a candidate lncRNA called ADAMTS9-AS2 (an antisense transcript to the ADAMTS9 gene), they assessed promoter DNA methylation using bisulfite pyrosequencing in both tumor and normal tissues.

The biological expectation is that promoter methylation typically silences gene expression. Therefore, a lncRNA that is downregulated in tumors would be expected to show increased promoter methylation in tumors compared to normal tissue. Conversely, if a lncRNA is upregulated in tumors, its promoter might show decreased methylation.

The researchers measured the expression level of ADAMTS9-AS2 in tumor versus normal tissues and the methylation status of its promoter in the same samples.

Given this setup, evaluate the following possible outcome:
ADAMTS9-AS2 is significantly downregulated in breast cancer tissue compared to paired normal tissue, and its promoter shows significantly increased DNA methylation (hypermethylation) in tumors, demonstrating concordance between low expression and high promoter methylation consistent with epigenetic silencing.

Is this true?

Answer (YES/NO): YES